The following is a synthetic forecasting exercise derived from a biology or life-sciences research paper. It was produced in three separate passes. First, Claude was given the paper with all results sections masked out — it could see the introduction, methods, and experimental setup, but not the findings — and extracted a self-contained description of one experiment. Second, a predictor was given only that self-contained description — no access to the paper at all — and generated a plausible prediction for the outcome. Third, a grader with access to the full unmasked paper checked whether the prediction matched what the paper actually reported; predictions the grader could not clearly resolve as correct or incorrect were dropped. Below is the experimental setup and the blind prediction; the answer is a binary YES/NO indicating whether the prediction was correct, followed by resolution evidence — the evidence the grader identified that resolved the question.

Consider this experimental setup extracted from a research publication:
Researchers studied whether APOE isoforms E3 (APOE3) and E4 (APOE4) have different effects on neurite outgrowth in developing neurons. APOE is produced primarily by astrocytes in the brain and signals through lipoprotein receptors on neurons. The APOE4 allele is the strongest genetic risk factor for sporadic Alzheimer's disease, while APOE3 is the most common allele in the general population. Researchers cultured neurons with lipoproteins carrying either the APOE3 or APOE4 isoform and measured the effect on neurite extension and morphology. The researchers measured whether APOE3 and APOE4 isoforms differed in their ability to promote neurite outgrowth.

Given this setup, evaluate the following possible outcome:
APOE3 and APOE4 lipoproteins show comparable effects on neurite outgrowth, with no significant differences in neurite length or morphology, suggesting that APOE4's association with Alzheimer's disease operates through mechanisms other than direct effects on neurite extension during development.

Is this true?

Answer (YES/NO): NO